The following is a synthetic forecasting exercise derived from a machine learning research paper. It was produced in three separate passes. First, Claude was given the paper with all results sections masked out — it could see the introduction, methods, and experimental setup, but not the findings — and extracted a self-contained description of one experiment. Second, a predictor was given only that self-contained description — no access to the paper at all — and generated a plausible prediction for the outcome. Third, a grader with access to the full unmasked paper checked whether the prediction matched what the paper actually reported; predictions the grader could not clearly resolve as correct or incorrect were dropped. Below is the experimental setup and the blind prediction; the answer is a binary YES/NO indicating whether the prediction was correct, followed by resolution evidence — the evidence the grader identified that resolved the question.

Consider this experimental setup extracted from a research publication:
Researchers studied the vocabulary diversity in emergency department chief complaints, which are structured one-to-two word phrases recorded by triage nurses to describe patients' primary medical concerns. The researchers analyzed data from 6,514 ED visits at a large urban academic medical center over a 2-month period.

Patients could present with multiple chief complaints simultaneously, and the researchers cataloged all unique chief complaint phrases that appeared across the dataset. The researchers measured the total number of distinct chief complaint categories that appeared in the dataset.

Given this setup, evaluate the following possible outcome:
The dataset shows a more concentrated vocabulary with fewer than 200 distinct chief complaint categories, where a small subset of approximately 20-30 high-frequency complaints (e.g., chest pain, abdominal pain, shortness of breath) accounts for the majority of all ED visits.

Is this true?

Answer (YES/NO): NO